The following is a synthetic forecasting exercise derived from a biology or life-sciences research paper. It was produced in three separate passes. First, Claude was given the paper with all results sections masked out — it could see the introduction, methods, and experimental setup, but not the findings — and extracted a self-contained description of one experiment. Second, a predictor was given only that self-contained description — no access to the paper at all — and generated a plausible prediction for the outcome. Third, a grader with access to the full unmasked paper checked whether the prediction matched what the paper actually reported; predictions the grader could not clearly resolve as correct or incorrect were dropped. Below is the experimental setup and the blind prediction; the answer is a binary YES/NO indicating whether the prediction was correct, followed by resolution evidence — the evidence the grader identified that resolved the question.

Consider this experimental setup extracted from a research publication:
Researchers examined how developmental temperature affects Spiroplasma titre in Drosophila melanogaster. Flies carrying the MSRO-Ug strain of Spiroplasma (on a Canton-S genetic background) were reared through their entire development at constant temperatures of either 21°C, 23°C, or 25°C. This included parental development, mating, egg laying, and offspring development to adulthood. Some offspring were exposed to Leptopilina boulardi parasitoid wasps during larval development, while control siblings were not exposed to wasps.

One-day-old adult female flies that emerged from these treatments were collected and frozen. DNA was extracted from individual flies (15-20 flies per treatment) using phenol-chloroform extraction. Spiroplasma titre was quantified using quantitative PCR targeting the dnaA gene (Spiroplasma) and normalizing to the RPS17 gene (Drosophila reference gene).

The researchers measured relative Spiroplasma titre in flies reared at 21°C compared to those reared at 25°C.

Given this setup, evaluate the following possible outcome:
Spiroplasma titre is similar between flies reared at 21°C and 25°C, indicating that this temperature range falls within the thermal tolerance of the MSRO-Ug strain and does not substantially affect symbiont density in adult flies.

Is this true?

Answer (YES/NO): NO